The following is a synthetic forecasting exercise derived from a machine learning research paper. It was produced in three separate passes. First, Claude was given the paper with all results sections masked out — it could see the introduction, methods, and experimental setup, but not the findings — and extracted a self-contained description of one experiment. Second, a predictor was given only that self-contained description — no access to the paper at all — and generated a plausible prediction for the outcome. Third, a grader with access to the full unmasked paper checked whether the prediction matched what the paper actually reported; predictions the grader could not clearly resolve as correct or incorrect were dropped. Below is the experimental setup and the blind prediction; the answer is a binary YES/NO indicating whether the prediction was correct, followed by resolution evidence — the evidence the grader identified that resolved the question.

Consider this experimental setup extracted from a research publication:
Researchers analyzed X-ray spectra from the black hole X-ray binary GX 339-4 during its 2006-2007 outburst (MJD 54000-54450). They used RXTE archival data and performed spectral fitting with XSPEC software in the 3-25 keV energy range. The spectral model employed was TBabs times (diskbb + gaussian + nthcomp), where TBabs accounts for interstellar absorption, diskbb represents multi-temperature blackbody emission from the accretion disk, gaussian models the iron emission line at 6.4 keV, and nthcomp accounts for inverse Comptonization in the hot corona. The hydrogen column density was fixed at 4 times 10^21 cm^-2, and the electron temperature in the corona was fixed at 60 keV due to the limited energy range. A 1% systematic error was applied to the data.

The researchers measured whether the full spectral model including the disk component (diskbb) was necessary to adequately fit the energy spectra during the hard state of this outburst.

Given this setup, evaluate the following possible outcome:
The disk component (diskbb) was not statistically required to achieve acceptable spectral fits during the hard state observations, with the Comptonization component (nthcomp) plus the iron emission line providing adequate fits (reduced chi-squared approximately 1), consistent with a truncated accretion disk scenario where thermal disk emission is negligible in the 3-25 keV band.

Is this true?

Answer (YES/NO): YES